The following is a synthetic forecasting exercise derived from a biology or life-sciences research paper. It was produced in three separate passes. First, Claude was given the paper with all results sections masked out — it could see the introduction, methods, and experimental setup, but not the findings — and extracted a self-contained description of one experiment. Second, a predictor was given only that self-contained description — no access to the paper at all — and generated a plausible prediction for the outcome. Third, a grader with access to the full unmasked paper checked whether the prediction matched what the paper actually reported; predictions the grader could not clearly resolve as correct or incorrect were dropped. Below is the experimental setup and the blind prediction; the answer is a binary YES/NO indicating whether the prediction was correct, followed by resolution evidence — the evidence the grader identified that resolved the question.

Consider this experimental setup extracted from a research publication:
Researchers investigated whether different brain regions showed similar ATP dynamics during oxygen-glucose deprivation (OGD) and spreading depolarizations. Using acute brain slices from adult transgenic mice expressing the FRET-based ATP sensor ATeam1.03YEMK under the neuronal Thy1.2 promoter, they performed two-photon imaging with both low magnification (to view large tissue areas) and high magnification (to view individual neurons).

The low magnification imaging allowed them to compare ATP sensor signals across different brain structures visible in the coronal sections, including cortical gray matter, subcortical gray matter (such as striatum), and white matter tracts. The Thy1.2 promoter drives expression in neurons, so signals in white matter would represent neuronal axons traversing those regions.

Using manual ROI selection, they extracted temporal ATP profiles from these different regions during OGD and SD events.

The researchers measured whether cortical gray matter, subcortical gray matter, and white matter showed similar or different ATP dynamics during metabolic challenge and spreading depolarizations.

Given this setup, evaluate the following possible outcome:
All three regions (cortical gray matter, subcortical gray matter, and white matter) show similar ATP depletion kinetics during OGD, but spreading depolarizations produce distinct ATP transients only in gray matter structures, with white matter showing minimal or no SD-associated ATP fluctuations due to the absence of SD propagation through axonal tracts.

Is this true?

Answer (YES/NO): YES